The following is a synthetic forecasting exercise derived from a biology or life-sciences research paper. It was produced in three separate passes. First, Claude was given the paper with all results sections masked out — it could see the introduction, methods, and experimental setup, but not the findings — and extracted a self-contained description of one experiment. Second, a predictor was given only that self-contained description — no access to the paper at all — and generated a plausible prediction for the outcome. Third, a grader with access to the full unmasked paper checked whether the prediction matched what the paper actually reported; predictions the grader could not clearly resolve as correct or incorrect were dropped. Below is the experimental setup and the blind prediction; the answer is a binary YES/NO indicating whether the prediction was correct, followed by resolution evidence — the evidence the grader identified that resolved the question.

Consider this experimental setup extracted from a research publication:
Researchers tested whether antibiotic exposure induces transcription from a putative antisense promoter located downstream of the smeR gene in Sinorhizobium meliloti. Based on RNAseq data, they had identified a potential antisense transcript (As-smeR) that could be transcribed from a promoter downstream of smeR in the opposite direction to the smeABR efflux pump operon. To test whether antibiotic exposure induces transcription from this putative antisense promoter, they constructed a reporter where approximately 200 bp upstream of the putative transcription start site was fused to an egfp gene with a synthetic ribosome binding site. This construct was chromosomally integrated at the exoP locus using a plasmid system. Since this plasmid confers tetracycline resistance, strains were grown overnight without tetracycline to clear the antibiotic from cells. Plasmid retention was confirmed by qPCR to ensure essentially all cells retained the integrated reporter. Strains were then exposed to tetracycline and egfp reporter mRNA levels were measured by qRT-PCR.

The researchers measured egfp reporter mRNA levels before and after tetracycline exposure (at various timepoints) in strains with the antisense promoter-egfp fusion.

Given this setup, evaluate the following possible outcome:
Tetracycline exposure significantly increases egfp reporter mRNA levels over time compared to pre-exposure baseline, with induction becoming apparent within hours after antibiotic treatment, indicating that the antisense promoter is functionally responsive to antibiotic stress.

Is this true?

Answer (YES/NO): YES